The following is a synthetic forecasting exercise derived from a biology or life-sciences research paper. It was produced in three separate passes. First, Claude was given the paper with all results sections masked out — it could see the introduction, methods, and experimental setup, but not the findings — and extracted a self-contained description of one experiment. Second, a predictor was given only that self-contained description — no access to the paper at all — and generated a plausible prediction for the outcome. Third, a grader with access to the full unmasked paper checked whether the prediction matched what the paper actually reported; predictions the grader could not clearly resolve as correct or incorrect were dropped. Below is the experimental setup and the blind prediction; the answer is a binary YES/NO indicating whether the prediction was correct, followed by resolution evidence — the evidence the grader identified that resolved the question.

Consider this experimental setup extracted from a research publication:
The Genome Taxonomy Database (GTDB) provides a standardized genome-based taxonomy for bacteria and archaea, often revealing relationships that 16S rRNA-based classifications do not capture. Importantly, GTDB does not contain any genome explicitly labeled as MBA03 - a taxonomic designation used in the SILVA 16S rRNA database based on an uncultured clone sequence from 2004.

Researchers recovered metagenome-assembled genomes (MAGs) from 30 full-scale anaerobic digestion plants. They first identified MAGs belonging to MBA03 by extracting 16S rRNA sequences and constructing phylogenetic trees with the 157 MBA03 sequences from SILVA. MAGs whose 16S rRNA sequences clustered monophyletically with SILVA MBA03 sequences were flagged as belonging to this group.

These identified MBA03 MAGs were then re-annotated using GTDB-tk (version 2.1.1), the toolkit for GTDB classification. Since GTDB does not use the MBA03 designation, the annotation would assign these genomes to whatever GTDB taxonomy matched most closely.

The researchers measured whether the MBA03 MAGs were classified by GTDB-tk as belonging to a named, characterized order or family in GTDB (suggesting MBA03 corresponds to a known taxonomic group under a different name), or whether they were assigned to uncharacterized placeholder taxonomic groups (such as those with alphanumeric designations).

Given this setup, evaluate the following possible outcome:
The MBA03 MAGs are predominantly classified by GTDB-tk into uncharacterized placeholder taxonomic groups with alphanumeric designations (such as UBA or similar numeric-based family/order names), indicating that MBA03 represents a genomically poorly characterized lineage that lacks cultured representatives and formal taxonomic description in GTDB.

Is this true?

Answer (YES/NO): YES